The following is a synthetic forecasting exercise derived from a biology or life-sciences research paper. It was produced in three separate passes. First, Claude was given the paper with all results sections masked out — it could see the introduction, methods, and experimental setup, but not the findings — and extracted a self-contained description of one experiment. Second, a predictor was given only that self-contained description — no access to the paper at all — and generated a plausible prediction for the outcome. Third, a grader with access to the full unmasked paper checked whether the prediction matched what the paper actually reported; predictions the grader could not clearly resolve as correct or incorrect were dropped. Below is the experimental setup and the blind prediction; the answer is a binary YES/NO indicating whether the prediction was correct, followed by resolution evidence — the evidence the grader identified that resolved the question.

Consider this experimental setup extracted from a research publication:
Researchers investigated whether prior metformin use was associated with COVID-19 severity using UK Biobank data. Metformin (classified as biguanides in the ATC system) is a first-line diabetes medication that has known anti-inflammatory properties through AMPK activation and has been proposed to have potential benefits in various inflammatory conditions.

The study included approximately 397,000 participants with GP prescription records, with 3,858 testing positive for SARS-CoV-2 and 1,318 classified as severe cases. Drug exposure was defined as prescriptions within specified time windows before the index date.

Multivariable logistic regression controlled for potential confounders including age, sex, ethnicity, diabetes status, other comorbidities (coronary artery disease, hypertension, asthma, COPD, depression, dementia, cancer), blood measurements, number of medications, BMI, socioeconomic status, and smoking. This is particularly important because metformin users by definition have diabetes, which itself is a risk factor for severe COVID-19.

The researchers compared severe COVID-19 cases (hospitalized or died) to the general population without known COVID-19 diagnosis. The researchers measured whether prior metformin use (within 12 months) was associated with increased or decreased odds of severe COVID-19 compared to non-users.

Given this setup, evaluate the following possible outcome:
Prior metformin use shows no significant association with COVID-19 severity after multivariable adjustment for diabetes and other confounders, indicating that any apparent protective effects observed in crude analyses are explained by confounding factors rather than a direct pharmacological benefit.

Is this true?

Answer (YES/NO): NO